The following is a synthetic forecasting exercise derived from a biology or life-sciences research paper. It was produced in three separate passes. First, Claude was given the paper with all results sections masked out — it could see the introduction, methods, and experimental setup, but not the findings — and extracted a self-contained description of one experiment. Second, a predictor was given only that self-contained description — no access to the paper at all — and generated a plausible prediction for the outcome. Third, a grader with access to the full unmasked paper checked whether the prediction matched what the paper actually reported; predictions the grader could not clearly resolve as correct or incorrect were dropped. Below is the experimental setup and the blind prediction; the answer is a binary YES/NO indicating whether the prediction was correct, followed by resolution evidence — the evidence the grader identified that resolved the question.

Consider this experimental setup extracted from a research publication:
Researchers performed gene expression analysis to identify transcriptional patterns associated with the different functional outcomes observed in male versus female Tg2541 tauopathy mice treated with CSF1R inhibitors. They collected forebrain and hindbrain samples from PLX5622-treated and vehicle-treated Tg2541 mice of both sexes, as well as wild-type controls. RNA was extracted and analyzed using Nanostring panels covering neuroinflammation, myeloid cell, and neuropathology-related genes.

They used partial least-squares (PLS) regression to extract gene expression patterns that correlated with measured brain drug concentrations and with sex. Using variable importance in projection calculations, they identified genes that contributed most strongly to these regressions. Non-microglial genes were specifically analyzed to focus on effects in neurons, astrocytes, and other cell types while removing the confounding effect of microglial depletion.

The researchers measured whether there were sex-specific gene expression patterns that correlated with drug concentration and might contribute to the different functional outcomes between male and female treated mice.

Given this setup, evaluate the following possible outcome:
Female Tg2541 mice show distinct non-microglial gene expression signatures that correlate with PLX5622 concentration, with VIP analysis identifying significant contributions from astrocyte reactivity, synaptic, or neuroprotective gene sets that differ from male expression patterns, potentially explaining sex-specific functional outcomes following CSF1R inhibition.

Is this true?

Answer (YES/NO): NO